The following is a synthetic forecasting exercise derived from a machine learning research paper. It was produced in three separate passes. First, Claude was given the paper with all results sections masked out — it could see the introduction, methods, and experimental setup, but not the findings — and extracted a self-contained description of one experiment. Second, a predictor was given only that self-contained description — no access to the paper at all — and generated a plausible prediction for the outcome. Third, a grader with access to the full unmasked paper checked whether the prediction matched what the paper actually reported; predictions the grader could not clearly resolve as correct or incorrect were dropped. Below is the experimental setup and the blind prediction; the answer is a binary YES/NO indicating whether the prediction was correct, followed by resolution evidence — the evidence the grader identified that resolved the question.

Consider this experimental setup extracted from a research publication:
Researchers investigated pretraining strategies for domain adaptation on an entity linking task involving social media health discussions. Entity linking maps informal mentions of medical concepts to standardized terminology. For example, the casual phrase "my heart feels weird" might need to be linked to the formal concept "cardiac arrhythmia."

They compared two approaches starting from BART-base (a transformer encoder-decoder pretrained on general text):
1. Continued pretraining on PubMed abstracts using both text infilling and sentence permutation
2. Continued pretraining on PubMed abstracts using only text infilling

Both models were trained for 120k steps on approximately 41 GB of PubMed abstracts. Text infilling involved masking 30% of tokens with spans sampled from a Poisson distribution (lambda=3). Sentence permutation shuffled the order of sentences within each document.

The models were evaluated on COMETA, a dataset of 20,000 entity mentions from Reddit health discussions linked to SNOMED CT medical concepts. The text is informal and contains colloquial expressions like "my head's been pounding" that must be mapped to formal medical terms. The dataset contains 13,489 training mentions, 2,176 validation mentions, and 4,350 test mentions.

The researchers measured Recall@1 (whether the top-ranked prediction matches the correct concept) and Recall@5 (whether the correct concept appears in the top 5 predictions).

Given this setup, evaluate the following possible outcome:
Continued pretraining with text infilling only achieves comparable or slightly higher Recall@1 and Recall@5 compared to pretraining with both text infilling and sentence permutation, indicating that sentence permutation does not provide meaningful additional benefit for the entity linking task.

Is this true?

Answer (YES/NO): YES